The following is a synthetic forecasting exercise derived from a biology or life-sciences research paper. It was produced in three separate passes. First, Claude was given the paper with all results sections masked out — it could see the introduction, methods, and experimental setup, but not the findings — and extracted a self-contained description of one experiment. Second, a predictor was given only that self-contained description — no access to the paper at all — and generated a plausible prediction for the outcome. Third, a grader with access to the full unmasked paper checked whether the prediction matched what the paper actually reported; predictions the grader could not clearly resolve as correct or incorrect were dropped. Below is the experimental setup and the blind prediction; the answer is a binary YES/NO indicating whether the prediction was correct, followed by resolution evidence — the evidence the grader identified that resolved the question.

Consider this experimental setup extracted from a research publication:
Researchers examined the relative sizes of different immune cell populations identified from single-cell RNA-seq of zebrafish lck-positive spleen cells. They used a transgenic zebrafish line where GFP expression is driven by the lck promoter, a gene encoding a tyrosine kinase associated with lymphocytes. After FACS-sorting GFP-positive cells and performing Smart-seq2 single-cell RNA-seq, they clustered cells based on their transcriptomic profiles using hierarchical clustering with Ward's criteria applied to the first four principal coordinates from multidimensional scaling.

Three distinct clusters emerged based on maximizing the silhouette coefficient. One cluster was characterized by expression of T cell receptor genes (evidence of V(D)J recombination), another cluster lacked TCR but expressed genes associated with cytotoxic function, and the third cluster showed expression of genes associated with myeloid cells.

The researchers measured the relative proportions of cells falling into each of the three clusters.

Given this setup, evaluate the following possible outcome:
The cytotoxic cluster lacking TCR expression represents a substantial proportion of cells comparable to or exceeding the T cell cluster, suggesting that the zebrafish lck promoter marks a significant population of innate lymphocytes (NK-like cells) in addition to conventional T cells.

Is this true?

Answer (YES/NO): NO